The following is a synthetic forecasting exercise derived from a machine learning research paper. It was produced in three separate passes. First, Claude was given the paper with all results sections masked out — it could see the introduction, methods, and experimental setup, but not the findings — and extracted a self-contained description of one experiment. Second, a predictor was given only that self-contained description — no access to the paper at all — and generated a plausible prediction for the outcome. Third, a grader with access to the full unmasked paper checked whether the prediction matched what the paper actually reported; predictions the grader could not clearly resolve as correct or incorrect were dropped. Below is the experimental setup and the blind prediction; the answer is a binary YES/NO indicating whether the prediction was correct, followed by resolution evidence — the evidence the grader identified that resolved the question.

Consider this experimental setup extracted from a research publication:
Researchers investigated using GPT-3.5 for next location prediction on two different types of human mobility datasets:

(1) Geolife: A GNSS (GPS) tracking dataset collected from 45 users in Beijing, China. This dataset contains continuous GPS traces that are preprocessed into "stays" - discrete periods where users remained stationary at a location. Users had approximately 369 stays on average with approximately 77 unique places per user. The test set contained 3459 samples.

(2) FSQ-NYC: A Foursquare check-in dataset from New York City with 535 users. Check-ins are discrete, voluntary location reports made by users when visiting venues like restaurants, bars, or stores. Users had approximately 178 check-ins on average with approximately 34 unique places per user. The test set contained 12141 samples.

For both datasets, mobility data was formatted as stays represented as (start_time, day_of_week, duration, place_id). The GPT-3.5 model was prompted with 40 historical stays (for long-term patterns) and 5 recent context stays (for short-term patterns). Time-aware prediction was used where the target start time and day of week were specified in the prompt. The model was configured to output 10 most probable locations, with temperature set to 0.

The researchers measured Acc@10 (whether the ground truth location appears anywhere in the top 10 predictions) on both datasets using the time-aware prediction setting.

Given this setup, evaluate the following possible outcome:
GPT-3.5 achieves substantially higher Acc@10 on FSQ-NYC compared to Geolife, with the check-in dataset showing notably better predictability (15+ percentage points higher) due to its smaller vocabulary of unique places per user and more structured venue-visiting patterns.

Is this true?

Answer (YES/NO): NO